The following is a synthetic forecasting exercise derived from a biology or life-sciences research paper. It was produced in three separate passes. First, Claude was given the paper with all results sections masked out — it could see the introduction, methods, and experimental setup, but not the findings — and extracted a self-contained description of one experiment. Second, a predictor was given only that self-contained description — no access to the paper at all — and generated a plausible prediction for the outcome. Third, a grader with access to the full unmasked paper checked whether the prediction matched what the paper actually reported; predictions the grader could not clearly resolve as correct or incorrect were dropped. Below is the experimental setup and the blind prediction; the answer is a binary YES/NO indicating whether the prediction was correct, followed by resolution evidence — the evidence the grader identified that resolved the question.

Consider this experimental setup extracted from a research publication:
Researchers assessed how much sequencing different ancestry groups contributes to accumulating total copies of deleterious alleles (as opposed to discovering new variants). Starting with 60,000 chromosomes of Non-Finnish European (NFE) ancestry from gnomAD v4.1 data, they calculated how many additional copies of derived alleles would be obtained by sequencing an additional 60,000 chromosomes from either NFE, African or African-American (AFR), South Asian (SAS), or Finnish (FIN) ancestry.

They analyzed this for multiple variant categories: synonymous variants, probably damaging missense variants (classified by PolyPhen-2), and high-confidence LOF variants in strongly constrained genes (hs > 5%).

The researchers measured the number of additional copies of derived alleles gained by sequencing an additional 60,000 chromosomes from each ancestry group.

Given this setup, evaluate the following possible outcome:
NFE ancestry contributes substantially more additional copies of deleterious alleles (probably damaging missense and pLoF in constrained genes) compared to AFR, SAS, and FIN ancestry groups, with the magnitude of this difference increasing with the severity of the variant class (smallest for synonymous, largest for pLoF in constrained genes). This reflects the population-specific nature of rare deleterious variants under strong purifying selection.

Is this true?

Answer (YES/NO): NO